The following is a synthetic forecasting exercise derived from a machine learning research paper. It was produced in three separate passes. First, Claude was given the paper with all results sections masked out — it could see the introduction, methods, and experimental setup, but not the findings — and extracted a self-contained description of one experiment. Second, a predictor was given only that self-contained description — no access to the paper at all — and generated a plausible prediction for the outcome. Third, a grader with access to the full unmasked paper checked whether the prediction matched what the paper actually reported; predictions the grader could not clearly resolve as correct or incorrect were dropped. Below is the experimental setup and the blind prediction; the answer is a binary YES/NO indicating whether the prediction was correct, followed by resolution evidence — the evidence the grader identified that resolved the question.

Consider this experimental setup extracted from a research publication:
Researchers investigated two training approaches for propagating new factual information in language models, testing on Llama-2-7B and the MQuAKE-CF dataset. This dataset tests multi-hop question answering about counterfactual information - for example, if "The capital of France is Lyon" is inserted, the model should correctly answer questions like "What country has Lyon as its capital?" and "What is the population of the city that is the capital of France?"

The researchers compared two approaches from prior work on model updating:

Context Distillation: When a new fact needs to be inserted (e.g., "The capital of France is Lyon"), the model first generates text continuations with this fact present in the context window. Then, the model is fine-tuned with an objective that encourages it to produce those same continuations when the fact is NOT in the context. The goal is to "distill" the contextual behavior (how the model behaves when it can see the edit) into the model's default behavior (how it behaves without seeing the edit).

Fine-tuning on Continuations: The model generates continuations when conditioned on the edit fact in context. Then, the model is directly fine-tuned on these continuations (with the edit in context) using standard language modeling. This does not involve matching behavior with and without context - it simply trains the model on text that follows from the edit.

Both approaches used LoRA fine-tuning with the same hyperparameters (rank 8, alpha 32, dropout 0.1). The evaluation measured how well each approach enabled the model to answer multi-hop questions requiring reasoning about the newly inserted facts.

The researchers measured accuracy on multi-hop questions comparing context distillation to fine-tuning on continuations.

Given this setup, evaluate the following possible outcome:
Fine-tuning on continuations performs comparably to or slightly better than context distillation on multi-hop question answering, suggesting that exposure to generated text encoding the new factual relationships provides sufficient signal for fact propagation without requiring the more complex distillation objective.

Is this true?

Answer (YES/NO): YES